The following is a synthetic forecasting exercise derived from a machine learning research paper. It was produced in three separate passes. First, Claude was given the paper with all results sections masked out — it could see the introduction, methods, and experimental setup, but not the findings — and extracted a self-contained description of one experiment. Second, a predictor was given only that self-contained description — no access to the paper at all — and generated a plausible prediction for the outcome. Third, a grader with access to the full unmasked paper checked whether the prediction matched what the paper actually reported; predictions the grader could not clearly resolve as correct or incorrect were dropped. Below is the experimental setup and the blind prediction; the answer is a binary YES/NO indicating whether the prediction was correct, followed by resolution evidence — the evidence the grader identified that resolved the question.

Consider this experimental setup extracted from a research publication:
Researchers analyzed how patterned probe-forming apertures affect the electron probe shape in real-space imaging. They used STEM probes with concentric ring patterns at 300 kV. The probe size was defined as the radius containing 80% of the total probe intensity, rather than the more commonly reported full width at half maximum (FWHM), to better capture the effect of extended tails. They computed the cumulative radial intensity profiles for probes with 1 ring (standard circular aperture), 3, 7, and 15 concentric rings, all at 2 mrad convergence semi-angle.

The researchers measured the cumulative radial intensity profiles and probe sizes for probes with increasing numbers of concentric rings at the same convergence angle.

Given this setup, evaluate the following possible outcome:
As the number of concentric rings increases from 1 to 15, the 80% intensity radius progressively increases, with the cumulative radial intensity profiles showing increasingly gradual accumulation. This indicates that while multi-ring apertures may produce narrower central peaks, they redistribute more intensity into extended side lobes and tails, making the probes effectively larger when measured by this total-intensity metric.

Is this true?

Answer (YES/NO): YES